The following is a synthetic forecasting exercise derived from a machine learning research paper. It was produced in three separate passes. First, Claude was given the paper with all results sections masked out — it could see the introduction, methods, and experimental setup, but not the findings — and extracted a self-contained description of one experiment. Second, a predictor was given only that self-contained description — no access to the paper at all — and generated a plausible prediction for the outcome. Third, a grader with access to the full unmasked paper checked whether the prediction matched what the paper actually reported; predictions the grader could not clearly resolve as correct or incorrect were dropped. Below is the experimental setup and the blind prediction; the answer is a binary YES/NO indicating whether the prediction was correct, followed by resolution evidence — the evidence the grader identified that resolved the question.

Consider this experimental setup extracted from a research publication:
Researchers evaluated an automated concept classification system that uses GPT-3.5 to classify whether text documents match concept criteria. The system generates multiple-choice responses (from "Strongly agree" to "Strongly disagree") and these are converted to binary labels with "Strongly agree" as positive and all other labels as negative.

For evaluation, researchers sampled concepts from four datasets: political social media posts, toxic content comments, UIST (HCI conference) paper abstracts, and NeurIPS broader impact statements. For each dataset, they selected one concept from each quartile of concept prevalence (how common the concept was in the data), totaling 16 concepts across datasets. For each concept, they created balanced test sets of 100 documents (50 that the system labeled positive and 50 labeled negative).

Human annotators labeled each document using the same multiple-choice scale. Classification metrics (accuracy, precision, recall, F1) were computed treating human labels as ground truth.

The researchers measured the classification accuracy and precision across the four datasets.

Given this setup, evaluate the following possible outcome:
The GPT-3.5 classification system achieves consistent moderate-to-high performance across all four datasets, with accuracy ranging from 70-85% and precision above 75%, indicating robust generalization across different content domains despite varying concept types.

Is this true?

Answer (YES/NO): NO